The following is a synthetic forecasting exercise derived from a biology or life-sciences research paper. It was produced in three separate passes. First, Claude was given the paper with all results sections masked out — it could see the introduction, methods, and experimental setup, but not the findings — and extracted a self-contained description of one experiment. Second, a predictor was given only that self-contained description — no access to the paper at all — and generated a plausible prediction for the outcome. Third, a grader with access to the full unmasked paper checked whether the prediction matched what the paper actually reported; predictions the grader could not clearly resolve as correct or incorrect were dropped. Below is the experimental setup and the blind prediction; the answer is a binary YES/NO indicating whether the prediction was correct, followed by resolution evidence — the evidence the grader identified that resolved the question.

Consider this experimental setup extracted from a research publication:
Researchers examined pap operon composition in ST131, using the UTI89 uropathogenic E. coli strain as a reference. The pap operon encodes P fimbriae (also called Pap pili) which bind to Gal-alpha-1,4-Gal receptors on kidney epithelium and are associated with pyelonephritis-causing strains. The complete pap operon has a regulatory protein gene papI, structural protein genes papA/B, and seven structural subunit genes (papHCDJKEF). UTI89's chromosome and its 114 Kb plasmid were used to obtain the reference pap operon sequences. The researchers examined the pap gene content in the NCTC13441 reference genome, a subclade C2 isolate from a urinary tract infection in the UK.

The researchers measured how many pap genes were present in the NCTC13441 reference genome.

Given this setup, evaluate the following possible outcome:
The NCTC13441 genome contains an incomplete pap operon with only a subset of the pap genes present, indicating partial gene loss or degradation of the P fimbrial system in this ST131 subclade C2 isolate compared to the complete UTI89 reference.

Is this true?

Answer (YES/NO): YES